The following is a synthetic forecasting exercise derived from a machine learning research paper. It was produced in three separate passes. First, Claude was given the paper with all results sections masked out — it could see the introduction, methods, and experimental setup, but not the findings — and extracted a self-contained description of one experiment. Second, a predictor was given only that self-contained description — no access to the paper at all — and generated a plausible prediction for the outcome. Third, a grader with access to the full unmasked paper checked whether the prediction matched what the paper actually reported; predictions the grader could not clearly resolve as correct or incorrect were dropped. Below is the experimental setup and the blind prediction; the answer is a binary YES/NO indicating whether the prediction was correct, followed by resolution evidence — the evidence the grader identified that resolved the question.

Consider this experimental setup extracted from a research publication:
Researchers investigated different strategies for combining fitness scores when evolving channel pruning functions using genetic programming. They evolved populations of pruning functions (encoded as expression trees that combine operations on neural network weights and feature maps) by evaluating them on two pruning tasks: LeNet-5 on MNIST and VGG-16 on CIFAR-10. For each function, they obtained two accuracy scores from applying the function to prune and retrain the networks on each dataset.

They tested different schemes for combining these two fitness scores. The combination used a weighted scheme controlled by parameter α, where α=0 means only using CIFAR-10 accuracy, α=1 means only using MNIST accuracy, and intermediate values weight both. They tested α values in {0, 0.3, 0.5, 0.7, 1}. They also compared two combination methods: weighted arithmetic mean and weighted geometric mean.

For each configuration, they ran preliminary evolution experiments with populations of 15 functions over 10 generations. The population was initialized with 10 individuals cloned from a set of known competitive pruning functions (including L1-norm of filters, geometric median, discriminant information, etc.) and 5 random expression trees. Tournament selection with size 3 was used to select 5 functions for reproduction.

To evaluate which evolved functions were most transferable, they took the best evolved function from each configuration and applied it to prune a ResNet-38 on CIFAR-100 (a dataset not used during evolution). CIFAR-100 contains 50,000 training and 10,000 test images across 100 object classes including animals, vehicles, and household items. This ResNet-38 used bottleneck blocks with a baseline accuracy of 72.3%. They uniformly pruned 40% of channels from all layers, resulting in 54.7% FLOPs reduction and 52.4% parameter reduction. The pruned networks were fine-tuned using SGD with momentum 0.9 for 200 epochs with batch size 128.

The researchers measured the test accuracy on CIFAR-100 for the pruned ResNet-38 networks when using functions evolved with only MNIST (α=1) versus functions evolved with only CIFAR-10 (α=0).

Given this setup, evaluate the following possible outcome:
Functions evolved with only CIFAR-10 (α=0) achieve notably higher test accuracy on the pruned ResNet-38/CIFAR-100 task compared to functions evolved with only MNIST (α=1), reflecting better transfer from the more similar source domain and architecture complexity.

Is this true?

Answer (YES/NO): YES